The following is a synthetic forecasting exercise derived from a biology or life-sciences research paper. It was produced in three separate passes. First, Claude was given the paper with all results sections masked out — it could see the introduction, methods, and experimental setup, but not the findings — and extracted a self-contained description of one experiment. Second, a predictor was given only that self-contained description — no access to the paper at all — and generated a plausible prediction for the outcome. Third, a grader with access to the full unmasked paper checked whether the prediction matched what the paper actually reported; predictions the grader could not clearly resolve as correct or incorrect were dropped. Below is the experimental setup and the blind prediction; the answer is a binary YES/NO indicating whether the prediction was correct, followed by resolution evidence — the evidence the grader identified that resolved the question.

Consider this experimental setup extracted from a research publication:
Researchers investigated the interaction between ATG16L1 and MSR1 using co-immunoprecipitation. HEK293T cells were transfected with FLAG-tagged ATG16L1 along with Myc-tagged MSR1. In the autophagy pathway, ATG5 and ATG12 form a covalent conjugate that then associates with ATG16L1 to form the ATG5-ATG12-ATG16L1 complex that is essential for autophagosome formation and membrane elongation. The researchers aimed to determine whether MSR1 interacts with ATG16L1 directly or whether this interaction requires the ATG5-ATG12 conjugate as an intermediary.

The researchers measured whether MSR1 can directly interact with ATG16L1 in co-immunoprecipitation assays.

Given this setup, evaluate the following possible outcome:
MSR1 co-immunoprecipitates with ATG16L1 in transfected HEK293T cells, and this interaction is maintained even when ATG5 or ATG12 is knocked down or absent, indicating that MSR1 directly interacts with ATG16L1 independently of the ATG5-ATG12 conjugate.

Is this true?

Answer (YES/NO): NO